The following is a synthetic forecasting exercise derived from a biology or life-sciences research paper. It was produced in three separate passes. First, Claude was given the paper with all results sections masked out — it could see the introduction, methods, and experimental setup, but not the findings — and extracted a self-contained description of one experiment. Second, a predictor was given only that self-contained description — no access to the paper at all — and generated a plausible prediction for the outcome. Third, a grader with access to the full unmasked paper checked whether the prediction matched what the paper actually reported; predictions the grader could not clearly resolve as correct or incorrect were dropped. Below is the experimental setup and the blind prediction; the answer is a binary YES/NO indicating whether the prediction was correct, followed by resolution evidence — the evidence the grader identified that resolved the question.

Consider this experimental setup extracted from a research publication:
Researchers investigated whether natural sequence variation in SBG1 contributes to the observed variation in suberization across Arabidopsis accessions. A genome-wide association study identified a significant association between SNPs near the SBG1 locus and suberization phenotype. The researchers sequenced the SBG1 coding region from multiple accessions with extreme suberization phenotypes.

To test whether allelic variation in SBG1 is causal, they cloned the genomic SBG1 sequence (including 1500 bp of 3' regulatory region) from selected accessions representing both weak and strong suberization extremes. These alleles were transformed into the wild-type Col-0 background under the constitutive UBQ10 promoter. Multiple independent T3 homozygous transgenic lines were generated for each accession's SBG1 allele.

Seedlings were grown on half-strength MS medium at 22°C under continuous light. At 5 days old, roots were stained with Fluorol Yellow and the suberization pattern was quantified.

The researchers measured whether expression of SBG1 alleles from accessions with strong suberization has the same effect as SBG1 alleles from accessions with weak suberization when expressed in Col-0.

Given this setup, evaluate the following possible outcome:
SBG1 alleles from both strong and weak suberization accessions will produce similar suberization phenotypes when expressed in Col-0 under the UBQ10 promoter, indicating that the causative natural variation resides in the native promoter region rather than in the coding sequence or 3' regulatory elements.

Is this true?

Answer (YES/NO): NO